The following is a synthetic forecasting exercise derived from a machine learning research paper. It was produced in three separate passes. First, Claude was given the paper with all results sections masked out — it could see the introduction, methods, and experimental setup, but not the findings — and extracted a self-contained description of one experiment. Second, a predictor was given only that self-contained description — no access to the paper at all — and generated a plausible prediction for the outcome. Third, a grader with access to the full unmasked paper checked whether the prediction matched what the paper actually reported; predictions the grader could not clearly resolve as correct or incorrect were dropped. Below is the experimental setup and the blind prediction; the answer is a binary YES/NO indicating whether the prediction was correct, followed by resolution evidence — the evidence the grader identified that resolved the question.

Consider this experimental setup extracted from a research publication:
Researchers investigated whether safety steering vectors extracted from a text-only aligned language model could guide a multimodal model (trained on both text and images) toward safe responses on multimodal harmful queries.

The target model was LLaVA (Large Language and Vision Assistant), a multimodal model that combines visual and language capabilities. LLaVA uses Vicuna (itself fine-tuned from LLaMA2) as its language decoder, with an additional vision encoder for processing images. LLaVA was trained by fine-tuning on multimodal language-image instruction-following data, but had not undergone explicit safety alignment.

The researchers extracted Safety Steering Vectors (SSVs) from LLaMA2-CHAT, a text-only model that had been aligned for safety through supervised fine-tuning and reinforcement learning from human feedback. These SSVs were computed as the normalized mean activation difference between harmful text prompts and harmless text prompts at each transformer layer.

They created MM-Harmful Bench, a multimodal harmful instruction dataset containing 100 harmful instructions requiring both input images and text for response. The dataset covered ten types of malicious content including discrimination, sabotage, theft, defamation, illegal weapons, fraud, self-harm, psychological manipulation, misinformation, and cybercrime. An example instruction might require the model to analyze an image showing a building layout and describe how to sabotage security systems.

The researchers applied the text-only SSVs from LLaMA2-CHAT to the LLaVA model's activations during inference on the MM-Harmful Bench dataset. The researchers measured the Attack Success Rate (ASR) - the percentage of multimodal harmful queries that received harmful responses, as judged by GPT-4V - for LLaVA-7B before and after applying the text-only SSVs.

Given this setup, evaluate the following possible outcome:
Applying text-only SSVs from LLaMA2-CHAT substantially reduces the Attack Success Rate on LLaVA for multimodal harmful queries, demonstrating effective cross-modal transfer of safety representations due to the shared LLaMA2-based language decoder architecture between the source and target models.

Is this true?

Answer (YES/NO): YES